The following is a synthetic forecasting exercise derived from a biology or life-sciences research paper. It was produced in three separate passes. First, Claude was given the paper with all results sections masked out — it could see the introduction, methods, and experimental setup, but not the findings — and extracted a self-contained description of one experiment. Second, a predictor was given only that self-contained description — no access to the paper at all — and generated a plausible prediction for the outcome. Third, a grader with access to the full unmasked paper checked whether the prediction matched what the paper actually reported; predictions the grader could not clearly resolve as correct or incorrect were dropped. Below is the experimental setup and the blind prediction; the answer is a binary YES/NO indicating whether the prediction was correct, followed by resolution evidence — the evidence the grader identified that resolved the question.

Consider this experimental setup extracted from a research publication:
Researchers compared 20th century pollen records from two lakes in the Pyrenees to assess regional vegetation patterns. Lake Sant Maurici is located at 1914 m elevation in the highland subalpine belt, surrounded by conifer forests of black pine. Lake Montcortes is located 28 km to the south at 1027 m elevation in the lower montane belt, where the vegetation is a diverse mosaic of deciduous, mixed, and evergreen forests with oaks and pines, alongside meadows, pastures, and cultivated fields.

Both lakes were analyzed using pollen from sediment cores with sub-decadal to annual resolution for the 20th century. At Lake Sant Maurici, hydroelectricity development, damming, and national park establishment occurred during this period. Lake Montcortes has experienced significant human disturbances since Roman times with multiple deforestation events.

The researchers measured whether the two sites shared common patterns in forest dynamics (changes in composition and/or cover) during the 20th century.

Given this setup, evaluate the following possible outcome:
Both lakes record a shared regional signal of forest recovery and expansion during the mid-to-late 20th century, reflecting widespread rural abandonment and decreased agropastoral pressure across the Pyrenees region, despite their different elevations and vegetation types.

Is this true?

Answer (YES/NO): NO